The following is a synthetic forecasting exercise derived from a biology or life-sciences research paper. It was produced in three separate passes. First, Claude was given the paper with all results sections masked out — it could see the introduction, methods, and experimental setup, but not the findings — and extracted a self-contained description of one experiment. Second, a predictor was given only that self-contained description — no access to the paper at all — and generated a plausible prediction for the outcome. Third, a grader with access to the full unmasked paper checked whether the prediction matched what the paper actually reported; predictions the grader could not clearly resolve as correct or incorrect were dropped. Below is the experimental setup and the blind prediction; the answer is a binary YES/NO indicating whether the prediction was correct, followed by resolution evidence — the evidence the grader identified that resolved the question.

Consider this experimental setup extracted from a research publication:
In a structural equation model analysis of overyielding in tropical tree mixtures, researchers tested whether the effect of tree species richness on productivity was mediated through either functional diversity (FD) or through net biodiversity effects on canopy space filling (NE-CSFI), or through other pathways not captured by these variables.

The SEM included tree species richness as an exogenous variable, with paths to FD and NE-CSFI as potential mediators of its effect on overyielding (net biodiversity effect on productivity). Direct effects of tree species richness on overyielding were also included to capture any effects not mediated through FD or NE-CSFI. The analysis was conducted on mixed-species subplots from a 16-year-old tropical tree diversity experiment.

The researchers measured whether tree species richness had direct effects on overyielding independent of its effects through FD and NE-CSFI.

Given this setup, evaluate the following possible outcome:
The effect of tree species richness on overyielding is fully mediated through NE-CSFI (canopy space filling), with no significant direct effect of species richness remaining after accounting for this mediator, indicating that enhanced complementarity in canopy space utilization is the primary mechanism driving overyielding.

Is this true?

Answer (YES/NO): NO